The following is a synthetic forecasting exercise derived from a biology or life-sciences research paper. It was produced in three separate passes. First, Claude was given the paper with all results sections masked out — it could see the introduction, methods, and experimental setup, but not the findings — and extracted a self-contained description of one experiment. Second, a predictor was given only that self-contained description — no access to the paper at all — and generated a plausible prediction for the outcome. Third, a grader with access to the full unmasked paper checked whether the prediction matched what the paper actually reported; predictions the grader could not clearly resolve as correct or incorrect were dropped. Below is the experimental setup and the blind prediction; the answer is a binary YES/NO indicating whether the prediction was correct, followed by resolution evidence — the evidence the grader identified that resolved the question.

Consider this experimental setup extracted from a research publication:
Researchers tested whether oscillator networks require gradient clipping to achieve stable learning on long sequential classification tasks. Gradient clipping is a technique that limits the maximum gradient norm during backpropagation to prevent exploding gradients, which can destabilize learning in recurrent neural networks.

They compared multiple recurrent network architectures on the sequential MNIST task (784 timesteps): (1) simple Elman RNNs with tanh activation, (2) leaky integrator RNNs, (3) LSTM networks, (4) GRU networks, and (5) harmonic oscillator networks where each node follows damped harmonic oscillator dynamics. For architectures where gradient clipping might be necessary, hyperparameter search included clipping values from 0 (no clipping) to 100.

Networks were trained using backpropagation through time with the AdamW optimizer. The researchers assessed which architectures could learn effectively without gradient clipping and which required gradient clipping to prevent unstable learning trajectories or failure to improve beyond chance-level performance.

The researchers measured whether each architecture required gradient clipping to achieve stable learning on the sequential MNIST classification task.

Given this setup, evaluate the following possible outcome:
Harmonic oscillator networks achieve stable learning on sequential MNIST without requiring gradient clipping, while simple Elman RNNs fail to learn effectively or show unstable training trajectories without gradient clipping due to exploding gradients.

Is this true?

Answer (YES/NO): YES